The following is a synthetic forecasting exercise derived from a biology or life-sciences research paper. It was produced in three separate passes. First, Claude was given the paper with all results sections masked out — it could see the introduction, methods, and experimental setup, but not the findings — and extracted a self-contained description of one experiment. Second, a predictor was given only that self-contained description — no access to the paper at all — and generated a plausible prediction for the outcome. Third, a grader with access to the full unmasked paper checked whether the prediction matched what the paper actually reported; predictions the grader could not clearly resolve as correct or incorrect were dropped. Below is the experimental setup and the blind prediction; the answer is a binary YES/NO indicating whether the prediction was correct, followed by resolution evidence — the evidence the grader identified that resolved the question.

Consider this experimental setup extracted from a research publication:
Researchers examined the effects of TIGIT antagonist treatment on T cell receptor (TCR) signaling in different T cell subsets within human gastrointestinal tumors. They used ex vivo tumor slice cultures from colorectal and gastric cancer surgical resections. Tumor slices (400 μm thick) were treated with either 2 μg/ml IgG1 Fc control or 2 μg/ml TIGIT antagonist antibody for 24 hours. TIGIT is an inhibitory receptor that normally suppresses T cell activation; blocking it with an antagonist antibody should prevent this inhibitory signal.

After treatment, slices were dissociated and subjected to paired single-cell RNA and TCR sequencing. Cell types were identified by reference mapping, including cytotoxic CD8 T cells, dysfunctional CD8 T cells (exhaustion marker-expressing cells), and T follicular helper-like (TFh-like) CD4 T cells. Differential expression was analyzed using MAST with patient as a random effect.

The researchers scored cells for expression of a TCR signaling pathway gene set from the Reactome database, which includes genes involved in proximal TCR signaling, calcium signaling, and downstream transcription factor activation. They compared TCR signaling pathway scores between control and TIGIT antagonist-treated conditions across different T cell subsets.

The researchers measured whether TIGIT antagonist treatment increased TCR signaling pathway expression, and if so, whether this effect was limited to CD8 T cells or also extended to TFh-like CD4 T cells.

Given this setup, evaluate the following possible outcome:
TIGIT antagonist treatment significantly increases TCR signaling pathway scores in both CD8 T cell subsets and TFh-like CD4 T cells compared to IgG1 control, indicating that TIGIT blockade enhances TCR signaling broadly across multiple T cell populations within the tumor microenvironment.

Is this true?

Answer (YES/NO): NO